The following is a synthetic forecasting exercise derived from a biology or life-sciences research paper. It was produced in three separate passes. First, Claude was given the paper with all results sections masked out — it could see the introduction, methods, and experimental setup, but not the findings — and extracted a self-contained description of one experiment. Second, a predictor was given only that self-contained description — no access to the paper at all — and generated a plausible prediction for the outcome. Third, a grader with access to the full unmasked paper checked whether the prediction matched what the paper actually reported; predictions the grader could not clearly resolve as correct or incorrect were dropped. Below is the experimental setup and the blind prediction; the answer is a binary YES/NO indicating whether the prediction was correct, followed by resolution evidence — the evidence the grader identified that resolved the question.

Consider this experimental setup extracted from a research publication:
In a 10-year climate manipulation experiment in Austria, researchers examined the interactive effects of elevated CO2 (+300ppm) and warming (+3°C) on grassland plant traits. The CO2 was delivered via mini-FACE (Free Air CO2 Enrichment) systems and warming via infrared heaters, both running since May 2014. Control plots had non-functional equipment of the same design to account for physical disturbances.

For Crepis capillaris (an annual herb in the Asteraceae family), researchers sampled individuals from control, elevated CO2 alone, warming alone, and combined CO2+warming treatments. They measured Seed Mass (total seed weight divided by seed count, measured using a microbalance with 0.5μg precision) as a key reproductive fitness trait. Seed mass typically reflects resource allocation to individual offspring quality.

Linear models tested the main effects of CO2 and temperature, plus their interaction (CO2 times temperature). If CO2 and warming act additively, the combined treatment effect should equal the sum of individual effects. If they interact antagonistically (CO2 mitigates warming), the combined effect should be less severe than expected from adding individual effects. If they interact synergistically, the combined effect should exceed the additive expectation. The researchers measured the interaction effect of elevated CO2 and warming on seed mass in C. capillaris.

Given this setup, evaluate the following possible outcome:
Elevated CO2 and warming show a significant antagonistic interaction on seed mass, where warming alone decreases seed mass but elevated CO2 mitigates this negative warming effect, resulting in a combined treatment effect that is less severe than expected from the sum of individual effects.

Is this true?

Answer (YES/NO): NO